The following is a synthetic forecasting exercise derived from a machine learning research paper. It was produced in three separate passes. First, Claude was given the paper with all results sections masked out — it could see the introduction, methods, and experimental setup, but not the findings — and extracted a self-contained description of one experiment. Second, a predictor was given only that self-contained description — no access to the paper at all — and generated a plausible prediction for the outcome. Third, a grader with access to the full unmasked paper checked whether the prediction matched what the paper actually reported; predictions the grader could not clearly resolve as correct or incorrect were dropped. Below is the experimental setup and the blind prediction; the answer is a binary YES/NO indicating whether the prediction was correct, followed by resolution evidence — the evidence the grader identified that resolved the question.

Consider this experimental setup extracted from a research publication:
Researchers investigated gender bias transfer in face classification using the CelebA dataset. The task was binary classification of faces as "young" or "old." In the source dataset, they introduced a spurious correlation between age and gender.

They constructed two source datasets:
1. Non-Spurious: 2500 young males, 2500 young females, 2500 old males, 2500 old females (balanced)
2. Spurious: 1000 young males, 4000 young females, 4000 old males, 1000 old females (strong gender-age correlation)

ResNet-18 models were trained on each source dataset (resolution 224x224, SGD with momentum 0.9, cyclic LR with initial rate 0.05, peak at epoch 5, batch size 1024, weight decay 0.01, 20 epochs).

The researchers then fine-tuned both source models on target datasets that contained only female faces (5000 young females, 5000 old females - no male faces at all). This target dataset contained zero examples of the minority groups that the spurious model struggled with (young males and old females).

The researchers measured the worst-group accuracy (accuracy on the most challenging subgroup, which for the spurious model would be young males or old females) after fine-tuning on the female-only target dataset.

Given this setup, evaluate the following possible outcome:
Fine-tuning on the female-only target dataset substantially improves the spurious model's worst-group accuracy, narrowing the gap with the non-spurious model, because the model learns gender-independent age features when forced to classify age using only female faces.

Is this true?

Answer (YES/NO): NO